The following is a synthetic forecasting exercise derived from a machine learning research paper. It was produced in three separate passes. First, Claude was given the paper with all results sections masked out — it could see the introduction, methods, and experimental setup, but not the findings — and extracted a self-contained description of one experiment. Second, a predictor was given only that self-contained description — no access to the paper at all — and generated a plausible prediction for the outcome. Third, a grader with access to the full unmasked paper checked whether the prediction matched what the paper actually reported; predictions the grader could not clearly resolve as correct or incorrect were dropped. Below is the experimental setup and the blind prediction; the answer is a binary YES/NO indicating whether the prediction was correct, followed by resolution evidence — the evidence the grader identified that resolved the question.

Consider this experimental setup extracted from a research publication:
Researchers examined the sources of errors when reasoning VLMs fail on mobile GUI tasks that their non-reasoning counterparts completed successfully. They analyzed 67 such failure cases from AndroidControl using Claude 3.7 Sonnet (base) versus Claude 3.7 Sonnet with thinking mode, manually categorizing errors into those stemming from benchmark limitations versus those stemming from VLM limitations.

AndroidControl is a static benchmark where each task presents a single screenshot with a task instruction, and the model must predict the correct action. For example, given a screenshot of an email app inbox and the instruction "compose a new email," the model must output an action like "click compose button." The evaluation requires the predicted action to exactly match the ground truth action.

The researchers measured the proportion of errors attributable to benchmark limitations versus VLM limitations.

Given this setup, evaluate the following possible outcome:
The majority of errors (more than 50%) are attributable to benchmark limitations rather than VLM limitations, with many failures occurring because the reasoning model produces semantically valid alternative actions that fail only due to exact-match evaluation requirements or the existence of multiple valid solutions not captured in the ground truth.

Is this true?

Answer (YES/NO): YES